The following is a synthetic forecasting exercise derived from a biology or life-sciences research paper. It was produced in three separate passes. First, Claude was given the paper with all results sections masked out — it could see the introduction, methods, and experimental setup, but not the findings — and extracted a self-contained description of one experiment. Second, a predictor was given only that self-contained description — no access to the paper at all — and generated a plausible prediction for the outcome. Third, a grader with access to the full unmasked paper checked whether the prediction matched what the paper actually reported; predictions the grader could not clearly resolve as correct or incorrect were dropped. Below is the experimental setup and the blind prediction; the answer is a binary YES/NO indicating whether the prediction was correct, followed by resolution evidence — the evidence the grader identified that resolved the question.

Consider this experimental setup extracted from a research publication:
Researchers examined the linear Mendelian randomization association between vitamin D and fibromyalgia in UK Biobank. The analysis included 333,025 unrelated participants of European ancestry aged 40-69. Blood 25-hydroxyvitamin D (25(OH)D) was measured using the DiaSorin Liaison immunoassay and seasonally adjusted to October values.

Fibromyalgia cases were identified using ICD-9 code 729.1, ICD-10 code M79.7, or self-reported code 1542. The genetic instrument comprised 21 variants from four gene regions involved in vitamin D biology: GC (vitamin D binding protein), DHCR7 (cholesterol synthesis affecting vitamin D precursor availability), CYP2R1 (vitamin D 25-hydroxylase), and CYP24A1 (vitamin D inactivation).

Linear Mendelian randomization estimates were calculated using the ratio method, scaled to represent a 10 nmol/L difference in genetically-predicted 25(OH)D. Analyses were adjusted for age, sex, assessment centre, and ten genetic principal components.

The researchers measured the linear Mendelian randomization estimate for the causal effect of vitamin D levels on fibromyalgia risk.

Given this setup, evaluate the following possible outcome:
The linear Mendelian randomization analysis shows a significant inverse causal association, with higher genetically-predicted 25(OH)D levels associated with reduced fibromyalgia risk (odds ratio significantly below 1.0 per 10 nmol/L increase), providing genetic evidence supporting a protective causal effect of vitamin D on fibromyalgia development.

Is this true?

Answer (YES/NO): NO